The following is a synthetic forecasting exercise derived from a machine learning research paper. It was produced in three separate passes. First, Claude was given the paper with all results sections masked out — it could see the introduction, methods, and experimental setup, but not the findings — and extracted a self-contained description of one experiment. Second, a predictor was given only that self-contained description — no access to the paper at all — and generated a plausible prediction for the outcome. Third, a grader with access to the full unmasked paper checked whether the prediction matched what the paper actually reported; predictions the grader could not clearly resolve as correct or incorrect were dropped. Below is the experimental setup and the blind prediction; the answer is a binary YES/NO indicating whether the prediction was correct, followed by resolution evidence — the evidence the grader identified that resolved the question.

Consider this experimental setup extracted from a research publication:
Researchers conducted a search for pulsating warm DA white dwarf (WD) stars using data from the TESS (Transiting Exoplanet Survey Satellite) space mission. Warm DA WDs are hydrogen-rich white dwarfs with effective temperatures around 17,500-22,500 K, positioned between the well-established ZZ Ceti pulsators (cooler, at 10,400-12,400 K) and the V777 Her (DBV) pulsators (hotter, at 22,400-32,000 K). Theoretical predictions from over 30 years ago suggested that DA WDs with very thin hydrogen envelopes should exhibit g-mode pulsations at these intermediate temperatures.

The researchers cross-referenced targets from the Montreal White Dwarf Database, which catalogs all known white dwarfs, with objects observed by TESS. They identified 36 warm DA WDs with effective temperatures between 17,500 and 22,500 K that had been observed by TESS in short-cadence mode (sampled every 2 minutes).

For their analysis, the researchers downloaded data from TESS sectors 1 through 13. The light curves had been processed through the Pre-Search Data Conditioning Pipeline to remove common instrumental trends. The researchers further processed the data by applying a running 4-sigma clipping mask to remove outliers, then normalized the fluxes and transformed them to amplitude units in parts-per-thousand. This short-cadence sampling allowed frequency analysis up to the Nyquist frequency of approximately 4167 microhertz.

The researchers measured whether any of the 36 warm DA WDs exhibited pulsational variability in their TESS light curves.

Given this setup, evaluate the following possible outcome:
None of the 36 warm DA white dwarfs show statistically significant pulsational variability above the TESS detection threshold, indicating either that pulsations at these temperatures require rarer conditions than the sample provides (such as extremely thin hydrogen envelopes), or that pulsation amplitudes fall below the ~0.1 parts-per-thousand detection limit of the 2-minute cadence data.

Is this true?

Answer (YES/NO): YES